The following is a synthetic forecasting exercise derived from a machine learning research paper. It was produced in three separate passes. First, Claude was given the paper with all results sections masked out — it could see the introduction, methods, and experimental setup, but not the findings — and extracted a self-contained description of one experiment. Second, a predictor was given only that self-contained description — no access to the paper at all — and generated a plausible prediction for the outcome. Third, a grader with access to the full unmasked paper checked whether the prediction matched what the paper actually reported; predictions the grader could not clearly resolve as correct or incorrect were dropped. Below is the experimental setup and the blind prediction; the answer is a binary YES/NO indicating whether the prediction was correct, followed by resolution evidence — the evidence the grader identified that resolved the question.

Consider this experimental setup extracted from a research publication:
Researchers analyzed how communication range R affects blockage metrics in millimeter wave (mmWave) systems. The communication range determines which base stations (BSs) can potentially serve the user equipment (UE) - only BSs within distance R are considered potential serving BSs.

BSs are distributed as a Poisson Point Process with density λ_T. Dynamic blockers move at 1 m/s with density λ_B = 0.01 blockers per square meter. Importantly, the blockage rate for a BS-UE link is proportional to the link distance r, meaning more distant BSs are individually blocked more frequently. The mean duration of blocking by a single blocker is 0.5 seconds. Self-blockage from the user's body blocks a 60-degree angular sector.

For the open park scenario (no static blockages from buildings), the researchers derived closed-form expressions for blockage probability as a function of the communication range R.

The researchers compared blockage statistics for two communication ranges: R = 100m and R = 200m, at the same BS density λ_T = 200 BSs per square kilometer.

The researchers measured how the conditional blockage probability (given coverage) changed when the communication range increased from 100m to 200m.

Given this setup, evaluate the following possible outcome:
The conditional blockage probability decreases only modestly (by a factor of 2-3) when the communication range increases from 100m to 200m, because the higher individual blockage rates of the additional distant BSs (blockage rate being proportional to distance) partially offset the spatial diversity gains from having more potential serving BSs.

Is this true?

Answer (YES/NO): NO